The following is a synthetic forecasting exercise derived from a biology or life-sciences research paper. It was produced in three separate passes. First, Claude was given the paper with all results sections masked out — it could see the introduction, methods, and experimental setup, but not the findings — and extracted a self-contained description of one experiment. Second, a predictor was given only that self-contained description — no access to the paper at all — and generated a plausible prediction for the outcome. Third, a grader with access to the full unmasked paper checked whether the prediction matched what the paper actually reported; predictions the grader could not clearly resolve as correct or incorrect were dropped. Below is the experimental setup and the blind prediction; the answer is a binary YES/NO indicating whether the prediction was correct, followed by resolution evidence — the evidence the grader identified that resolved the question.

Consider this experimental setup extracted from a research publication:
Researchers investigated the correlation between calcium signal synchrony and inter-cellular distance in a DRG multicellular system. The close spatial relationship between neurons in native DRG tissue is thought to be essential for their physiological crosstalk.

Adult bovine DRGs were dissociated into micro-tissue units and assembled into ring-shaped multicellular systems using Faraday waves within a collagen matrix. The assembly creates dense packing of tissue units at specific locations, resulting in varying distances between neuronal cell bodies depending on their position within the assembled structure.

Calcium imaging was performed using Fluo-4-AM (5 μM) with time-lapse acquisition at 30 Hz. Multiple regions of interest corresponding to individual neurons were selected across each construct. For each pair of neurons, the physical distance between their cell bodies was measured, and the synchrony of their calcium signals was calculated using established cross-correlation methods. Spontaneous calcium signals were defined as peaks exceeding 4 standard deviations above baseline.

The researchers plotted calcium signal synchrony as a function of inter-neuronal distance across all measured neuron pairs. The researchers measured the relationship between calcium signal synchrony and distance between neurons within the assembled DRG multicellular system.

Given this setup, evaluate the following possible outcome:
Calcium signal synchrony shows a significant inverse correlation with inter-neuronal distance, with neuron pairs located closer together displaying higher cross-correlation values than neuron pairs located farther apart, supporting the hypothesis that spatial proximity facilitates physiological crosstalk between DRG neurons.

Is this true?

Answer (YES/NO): YES